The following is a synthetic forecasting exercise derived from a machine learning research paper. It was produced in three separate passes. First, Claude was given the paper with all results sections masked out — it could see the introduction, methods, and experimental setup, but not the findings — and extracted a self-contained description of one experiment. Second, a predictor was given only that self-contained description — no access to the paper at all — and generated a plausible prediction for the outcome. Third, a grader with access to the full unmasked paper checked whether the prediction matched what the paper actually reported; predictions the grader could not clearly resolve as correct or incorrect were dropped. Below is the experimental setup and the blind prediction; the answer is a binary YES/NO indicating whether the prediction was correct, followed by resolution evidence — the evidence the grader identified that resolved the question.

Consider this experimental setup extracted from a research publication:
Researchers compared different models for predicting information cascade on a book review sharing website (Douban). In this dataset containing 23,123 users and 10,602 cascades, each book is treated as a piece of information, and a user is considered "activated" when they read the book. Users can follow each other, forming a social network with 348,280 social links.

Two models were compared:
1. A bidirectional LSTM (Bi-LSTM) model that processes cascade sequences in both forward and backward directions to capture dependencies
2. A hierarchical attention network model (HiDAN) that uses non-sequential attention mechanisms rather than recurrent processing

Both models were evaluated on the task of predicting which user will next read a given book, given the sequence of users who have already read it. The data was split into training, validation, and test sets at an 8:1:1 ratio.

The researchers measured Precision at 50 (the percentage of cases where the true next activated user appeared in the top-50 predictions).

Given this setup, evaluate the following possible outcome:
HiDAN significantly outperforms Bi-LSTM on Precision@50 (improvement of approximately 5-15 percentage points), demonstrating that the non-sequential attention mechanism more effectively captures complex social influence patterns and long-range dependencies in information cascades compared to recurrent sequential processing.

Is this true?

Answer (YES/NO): NO